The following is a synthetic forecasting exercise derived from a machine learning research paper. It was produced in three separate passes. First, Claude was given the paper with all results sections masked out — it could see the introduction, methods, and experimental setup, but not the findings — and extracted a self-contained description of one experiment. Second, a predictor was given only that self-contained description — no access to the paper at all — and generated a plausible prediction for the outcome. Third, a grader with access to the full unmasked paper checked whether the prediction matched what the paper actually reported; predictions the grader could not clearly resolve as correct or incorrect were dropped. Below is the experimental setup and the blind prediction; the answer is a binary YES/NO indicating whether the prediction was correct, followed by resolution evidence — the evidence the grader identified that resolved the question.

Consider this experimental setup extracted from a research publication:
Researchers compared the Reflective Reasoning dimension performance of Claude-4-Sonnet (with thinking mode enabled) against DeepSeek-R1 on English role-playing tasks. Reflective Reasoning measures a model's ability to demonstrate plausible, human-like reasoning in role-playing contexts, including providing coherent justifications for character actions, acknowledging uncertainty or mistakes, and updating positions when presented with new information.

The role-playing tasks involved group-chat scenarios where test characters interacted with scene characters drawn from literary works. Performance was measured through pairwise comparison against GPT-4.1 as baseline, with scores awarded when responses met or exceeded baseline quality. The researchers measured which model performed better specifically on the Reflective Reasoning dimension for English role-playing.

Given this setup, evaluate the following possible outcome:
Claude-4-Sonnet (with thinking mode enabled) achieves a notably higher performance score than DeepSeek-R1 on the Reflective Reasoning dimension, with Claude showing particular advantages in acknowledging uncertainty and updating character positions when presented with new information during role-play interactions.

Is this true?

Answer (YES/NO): YES